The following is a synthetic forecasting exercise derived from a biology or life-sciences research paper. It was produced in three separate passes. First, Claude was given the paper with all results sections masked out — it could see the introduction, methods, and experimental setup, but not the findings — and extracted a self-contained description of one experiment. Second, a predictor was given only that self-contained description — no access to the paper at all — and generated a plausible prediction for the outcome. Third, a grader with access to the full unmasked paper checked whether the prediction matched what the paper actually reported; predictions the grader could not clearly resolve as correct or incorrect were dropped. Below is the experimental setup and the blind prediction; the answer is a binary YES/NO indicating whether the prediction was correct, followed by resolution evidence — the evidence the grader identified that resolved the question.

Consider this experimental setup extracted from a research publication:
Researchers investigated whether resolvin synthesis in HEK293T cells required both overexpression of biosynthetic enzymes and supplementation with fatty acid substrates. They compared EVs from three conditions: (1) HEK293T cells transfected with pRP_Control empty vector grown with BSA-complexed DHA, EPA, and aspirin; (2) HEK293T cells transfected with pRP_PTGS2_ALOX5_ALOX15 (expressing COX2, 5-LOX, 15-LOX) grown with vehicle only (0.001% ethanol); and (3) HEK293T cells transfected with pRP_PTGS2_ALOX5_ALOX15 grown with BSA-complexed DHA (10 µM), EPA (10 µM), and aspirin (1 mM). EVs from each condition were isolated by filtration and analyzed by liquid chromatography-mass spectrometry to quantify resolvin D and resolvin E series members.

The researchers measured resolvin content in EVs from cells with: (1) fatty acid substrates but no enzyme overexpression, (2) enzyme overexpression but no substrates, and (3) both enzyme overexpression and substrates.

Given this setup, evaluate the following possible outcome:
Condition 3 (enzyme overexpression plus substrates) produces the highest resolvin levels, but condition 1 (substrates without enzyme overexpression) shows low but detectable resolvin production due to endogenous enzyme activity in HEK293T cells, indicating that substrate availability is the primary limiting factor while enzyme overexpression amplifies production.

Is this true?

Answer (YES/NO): NO